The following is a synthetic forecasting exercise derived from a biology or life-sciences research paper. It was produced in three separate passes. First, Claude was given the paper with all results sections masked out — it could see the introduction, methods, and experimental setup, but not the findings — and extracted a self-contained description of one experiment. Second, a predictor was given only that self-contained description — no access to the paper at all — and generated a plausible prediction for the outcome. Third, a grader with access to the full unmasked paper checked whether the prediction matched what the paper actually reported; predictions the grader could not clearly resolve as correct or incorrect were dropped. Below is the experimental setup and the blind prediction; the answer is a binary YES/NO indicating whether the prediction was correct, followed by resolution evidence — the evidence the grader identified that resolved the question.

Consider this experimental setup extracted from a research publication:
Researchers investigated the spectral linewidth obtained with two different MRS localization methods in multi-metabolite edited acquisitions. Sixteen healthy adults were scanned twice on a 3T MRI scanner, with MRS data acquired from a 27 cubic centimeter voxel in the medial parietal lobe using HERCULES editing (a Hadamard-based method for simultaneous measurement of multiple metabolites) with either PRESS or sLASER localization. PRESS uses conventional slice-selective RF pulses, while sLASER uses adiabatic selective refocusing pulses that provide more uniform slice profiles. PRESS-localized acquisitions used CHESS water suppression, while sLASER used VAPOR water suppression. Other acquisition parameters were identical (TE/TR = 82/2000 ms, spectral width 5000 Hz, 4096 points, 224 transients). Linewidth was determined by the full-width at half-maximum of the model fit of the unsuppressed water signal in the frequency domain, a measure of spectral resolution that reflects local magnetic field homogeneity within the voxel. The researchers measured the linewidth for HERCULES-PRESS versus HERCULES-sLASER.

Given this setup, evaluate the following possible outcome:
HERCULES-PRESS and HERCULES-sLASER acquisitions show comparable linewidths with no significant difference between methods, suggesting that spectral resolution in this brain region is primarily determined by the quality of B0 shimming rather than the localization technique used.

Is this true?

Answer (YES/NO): NO